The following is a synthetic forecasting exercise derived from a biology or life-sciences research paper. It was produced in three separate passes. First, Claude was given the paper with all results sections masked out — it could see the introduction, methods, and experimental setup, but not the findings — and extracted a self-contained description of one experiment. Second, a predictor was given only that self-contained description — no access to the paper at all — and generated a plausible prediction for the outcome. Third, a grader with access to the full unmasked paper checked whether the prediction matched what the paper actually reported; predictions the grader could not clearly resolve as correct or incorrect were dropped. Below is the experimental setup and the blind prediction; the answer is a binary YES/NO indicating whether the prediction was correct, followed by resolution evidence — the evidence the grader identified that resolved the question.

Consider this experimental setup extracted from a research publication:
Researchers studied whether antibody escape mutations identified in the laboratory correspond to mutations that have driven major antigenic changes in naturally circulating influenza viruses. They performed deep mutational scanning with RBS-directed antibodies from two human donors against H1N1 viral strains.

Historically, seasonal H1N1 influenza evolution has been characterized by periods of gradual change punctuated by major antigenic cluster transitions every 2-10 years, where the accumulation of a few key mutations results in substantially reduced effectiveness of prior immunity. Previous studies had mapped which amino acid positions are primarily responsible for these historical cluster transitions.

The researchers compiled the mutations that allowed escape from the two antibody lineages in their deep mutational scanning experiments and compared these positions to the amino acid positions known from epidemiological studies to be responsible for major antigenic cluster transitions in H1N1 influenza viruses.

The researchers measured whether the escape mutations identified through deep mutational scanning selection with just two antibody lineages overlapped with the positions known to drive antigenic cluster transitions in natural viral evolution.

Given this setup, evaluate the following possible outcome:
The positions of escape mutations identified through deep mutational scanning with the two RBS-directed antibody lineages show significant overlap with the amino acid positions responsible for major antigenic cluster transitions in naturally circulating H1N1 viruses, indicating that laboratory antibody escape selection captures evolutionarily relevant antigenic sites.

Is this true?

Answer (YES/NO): YES